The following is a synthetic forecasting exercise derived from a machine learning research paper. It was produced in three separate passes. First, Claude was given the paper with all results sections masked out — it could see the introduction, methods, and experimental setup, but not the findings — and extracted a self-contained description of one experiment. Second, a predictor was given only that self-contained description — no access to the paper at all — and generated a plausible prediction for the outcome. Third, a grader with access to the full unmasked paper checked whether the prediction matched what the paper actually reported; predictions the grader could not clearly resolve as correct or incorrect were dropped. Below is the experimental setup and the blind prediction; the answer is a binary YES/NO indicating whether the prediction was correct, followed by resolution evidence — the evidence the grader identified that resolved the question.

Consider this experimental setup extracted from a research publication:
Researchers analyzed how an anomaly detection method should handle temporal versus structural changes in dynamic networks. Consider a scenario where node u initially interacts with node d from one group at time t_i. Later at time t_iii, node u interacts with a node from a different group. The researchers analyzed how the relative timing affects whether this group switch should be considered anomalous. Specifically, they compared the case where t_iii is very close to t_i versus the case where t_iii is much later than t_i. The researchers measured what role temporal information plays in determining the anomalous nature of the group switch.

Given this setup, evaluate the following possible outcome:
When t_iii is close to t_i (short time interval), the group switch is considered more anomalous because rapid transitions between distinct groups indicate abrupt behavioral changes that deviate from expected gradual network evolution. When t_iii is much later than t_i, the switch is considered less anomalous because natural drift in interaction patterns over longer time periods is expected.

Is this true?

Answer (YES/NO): NO